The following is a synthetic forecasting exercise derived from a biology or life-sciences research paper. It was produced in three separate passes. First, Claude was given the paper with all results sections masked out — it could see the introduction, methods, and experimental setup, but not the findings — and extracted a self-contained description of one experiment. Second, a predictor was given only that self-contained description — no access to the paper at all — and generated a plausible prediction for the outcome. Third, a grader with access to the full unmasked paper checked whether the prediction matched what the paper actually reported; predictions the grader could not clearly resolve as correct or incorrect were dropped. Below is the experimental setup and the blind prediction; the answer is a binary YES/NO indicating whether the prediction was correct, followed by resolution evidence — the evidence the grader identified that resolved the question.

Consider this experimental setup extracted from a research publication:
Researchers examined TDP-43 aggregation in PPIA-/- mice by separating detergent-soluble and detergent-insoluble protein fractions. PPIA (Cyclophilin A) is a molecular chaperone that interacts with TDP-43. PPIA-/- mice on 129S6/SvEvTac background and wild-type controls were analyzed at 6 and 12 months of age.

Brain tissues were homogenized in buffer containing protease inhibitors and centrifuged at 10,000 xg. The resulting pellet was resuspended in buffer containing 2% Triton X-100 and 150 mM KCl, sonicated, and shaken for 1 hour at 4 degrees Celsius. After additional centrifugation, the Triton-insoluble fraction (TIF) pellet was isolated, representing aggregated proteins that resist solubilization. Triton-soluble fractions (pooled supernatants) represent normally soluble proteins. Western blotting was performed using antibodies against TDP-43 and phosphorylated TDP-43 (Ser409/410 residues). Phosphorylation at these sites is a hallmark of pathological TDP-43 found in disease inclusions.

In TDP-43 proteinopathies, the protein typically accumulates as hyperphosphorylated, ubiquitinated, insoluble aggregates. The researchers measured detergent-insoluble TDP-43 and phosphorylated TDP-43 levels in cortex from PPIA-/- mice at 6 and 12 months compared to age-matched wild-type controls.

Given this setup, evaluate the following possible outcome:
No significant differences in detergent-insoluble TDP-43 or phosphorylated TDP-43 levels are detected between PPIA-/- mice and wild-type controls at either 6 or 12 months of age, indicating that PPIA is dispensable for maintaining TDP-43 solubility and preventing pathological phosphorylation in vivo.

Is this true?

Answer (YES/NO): NO